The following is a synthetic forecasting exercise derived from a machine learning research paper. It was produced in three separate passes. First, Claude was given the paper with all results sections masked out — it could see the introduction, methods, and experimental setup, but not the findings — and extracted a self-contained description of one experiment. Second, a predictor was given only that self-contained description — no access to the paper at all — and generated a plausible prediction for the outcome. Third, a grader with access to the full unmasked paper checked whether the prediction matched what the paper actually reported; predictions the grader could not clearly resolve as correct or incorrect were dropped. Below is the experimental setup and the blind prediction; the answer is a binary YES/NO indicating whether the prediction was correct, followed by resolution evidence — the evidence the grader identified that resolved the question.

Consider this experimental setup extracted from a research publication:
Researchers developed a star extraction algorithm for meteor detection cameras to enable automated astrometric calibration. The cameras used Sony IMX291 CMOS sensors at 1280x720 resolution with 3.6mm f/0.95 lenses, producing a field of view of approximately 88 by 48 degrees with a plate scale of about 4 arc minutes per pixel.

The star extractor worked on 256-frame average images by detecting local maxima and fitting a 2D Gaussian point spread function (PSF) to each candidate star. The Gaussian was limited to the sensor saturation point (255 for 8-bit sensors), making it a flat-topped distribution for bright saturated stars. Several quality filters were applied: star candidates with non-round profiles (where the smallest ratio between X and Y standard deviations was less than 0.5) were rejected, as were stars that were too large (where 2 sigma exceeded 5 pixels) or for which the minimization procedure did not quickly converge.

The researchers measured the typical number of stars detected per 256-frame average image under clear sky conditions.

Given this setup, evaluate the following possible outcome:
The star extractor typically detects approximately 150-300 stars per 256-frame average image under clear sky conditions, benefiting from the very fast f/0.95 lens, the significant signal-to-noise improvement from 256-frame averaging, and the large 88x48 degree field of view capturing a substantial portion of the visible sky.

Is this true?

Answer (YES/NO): NO